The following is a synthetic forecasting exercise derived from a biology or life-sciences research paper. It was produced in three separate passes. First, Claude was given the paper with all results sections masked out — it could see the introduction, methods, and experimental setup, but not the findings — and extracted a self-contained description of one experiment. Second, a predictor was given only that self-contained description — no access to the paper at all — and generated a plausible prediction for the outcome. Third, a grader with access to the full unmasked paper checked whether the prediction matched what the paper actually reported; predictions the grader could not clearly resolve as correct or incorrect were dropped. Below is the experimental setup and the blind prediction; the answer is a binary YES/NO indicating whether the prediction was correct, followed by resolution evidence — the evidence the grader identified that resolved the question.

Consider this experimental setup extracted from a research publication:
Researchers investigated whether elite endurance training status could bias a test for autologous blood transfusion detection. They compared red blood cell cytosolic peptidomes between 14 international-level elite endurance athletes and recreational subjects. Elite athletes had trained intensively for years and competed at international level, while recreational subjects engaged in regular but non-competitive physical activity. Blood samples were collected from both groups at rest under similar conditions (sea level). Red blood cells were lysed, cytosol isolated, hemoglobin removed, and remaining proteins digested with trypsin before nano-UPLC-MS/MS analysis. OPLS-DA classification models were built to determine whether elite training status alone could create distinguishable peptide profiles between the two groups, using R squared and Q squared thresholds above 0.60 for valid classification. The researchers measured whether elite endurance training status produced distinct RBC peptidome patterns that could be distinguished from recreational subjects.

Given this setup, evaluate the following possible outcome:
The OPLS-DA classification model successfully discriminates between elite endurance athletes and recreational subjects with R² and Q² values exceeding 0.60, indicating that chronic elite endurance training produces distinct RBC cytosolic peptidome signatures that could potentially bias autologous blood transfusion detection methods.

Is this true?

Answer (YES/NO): NO